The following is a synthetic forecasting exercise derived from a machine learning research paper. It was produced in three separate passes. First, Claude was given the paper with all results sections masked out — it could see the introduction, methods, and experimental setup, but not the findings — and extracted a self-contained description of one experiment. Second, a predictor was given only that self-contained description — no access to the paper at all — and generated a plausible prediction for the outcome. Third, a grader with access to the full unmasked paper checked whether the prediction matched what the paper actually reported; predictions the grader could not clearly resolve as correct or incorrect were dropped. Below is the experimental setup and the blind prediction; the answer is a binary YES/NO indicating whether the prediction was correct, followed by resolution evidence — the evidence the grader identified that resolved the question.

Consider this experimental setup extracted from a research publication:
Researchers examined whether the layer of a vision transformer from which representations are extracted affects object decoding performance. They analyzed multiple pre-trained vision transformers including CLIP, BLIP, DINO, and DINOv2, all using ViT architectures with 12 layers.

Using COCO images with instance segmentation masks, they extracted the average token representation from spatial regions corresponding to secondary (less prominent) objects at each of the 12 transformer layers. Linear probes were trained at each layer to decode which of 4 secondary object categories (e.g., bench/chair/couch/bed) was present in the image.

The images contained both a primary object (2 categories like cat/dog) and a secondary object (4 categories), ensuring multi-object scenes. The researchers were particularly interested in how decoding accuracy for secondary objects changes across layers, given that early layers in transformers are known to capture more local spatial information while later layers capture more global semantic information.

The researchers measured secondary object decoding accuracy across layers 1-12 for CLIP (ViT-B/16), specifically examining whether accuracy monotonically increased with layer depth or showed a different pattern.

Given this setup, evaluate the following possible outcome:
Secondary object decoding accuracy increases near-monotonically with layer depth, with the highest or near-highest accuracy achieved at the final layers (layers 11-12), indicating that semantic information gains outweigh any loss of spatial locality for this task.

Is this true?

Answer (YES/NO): NO